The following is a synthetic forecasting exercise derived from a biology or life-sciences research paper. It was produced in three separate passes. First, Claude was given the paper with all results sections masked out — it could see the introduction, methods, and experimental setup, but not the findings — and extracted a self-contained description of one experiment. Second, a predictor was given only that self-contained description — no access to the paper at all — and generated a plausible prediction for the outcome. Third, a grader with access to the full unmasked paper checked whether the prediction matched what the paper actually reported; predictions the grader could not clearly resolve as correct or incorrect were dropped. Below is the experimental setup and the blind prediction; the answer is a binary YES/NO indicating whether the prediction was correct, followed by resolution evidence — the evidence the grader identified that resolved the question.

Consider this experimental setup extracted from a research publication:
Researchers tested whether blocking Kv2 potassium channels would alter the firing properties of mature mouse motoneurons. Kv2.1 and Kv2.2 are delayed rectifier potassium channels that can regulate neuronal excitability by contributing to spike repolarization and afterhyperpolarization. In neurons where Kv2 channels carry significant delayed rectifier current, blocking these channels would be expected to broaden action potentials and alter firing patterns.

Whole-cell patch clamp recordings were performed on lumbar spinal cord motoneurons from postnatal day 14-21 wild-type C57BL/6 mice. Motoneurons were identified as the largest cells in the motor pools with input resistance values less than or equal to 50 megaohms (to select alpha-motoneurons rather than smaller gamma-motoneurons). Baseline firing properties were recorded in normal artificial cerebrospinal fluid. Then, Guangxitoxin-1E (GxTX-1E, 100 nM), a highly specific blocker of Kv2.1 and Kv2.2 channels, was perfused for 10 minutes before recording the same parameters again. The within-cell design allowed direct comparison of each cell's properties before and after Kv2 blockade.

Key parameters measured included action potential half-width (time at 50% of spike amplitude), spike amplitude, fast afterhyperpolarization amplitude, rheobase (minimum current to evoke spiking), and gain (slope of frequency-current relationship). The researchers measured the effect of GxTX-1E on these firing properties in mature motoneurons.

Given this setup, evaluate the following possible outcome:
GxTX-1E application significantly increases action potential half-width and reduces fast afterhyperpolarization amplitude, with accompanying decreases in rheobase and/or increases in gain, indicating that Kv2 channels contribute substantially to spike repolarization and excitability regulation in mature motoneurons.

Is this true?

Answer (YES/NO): NO